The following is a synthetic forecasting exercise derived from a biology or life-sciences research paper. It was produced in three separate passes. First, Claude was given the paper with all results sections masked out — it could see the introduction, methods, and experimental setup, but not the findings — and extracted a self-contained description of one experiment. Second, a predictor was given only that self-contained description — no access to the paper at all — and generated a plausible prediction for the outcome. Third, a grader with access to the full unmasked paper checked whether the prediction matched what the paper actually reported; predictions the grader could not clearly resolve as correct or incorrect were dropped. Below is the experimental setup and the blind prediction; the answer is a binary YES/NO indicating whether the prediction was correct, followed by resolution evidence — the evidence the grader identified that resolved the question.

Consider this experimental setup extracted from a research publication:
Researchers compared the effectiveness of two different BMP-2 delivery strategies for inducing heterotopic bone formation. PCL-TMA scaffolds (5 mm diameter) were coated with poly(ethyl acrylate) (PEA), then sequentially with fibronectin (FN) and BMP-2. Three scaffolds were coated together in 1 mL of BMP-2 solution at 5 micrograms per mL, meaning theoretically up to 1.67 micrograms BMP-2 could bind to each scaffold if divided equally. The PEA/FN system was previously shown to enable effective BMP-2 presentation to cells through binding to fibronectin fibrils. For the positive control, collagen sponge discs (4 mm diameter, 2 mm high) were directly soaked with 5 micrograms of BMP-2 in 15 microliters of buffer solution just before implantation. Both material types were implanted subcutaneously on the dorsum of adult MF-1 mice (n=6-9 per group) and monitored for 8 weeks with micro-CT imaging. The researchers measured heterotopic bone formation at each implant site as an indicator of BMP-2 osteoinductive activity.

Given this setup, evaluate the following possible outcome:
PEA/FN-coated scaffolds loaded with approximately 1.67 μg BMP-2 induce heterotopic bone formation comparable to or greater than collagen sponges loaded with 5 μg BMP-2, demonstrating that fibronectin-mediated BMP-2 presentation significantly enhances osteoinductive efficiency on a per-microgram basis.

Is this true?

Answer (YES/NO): NO